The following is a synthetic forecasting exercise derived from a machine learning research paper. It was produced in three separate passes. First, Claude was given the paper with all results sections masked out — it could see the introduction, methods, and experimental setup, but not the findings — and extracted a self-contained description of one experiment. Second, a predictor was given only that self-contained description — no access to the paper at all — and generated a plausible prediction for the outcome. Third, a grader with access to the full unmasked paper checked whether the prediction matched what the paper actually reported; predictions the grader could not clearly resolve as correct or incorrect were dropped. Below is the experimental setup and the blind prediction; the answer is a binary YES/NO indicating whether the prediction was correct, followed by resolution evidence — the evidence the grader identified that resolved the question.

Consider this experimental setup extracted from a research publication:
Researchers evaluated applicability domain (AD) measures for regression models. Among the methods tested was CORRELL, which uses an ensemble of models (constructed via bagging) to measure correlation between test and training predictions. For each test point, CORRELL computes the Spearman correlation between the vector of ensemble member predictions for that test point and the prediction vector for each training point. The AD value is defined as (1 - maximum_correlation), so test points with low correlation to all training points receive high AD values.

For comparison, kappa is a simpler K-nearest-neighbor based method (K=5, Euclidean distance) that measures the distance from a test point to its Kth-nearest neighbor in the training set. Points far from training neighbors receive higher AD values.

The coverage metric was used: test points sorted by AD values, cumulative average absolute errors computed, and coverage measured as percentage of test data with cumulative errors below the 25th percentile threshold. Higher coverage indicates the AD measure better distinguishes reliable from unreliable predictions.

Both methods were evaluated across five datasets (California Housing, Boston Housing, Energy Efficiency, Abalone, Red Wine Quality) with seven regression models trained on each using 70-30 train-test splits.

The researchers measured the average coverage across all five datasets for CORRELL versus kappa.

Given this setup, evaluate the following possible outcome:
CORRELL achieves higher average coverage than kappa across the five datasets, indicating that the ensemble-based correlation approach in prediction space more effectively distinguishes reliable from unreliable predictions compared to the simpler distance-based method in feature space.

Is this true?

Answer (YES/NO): NO